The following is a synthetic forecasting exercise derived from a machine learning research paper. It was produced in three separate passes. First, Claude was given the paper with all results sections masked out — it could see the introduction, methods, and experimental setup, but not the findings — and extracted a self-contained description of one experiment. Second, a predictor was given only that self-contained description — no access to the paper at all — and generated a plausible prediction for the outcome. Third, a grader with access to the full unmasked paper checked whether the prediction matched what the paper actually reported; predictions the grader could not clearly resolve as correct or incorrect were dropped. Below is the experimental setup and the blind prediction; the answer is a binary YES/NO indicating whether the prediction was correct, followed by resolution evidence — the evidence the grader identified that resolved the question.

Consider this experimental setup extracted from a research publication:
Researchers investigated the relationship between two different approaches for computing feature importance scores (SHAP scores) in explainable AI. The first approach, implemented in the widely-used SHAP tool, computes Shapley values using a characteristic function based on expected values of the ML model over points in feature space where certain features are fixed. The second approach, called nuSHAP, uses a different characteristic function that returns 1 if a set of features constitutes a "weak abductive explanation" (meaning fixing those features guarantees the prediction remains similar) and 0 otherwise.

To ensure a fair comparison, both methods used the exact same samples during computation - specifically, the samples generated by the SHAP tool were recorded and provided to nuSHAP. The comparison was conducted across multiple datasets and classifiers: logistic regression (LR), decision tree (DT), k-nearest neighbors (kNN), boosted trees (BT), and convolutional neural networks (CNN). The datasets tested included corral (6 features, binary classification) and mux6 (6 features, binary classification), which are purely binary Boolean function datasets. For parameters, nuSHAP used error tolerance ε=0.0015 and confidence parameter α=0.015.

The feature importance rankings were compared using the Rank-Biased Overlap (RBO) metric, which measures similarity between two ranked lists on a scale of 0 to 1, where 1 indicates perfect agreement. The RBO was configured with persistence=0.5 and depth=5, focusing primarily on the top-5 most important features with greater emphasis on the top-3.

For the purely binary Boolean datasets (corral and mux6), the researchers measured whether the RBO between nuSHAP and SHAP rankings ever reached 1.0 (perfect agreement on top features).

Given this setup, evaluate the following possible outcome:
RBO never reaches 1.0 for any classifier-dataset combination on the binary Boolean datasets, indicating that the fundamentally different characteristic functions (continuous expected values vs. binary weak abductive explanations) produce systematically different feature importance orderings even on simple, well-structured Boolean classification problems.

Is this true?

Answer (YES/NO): YES